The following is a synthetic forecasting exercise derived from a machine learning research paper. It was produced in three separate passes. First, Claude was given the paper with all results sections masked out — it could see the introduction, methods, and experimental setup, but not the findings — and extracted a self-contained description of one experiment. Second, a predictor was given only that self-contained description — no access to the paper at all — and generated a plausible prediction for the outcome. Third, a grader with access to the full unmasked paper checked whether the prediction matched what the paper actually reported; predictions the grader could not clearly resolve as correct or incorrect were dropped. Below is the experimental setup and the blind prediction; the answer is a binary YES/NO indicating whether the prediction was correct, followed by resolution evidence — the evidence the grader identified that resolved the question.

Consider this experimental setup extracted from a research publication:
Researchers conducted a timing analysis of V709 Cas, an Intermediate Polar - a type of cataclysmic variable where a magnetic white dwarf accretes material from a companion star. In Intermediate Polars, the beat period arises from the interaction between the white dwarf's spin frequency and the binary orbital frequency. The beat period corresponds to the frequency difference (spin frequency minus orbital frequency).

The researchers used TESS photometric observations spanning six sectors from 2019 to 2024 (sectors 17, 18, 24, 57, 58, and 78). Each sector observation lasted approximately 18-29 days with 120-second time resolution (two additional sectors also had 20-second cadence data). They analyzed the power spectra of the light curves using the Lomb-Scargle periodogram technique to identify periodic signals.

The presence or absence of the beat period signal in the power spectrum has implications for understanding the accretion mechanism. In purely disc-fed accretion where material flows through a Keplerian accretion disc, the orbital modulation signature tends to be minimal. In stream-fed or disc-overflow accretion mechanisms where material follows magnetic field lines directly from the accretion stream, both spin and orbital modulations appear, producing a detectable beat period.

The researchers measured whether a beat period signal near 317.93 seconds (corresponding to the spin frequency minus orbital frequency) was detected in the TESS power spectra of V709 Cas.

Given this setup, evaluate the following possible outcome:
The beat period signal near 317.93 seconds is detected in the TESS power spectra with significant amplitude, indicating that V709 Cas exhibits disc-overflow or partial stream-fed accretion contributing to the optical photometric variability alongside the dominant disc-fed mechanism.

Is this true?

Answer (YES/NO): YES